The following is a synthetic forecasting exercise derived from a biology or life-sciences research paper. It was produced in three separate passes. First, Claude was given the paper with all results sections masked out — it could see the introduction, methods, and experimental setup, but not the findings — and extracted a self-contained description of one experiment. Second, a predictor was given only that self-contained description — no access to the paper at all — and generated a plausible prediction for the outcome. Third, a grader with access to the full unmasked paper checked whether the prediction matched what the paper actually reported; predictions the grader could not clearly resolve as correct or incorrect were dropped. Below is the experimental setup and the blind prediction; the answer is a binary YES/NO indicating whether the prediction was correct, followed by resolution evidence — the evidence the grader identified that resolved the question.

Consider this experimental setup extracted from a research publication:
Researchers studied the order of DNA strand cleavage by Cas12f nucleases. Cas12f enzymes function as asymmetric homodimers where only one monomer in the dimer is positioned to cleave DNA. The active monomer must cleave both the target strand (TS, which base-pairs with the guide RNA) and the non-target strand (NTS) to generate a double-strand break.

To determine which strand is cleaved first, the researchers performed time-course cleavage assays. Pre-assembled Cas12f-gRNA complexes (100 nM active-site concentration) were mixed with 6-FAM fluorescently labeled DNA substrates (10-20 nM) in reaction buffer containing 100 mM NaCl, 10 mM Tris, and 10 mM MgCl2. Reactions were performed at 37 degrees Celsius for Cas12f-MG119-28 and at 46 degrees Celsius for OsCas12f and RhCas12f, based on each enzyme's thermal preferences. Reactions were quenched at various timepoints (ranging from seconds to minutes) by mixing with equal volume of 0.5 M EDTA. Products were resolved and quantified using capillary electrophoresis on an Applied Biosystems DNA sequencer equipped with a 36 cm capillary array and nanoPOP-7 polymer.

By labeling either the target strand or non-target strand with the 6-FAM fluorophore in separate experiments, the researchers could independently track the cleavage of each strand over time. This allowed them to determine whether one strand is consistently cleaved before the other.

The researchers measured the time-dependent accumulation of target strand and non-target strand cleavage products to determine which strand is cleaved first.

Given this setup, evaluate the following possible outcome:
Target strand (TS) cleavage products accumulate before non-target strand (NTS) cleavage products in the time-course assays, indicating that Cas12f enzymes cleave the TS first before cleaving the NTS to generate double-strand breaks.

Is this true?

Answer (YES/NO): NO